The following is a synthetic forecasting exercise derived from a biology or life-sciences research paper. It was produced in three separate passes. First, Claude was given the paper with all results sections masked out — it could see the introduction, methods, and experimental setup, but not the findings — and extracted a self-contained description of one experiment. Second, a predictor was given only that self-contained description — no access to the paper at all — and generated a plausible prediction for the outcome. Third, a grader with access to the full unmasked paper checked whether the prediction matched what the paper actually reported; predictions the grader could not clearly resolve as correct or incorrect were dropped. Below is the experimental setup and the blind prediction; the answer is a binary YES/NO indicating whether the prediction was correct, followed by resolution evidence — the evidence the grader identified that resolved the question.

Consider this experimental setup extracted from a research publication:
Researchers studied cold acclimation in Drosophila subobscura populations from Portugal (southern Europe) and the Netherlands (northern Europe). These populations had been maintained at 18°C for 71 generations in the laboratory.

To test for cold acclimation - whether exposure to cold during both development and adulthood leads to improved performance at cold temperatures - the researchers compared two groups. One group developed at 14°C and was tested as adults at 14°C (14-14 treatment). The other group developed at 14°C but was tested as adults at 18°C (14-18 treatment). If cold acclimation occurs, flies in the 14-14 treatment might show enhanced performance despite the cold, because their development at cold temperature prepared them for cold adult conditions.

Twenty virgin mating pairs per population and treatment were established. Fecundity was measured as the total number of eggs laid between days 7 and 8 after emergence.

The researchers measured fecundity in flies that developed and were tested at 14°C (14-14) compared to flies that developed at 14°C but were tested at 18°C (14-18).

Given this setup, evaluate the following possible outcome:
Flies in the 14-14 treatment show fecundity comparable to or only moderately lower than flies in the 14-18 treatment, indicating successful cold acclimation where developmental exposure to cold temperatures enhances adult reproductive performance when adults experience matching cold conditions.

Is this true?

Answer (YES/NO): NO